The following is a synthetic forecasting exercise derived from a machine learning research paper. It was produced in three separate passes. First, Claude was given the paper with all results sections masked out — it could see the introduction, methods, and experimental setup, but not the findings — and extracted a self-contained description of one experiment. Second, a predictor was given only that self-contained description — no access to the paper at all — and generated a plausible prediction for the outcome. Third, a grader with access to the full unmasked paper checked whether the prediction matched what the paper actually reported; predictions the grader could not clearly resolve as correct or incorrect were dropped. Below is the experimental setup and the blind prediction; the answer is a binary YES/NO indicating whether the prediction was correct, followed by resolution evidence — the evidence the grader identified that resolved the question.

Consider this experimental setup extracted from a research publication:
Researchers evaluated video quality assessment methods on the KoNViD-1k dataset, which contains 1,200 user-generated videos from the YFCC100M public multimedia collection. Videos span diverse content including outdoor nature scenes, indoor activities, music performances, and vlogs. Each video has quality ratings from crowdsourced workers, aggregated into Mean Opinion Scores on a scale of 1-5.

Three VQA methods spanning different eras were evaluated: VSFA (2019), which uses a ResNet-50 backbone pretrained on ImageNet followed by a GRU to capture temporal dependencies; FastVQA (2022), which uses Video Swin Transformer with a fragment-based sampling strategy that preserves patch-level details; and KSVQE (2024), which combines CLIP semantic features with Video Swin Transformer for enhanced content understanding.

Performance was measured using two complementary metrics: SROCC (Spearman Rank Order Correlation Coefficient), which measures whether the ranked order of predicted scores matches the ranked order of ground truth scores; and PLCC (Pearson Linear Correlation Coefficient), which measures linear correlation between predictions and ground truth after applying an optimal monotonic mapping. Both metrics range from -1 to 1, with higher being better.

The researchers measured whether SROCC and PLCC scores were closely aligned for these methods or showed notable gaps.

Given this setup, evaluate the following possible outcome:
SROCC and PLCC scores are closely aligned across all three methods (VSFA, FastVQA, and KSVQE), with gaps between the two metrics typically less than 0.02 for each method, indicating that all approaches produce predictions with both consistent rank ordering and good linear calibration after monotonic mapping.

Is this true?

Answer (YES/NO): YES